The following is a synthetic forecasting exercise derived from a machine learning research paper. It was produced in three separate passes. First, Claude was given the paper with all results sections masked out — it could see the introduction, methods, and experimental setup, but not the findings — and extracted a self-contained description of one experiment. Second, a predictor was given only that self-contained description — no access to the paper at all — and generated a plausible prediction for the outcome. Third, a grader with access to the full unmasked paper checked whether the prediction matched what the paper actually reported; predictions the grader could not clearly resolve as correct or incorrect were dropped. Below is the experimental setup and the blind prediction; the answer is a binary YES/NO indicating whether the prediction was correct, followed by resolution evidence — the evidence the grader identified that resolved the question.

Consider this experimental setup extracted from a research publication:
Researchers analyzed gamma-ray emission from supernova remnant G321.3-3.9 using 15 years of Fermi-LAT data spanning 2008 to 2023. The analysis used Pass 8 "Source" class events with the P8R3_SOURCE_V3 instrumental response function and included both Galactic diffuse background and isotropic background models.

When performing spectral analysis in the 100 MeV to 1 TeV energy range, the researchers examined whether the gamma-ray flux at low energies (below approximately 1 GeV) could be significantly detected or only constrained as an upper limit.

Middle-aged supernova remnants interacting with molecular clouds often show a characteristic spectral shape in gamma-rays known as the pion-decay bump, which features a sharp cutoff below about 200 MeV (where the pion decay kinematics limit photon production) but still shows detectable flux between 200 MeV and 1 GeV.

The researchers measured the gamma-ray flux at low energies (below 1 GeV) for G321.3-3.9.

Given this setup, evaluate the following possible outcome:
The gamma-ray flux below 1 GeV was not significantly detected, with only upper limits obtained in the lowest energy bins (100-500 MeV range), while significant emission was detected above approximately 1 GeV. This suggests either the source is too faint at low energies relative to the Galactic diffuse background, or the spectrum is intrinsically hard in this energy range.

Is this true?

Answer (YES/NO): YES